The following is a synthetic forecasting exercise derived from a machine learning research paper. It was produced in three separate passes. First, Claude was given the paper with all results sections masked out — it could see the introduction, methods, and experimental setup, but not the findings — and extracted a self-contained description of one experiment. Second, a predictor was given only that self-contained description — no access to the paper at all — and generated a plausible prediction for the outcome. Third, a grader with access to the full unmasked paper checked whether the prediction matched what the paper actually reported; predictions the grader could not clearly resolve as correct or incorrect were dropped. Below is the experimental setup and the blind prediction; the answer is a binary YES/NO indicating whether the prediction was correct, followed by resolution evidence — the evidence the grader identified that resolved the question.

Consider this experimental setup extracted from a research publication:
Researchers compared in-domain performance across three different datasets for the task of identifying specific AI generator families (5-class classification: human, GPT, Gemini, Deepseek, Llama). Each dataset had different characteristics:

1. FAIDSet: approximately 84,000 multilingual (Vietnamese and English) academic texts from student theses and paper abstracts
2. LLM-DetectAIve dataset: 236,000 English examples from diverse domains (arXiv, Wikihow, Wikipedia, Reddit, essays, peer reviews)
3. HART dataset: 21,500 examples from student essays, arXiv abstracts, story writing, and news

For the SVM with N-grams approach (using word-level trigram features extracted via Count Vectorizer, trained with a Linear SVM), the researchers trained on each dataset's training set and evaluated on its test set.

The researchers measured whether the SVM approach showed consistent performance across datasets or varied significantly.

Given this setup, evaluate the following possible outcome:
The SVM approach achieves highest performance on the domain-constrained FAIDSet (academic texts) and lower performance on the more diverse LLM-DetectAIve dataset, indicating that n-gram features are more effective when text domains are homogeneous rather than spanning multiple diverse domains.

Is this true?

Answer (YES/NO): NO